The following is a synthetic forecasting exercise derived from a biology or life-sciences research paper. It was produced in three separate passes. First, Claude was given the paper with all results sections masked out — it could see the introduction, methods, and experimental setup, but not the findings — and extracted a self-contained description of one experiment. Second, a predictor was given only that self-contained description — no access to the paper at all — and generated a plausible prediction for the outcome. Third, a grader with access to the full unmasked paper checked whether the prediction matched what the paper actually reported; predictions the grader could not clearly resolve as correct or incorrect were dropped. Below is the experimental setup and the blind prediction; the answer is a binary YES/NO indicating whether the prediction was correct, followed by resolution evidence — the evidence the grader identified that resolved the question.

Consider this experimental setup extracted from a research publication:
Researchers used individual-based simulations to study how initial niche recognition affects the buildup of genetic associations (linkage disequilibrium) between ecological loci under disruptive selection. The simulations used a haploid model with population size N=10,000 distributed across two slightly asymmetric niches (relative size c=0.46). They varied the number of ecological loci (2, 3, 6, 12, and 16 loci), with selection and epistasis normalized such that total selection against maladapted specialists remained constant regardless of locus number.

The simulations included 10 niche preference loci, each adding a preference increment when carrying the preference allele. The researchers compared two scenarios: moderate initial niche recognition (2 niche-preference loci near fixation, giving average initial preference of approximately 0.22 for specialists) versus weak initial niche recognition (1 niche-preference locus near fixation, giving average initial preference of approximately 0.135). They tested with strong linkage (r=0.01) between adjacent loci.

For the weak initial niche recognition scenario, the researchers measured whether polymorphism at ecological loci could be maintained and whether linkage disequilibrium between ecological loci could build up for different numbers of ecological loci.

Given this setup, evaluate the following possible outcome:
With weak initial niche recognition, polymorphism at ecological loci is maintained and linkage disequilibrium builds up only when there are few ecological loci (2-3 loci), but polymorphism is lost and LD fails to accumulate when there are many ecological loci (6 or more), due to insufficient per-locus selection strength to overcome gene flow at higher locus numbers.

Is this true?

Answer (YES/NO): NO